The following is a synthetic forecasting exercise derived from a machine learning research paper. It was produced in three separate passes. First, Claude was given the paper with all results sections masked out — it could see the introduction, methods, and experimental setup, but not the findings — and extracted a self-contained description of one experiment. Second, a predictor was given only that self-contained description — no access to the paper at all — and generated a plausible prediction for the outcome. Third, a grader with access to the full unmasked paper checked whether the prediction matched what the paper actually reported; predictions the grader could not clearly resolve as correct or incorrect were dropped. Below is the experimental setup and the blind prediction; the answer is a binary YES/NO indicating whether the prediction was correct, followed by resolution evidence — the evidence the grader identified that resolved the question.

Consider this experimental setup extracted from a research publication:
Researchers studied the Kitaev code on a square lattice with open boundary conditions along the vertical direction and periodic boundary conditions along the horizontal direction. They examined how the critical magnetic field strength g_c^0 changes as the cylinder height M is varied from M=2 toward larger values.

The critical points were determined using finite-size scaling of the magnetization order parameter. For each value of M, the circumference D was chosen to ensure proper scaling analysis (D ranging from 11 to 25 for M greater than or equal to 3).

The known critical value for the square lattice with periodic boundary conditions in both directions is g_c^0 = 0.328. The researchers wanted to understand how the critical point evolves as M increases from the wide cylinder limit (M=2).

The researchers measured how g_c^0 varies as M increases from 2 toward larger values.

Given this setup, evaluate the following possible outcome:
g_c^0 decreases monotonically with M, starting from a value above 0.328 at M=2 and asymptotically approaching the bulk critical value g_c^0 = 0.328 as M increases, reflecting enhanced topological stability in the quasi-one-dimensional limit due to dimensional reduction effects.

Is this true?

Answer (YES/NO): YES